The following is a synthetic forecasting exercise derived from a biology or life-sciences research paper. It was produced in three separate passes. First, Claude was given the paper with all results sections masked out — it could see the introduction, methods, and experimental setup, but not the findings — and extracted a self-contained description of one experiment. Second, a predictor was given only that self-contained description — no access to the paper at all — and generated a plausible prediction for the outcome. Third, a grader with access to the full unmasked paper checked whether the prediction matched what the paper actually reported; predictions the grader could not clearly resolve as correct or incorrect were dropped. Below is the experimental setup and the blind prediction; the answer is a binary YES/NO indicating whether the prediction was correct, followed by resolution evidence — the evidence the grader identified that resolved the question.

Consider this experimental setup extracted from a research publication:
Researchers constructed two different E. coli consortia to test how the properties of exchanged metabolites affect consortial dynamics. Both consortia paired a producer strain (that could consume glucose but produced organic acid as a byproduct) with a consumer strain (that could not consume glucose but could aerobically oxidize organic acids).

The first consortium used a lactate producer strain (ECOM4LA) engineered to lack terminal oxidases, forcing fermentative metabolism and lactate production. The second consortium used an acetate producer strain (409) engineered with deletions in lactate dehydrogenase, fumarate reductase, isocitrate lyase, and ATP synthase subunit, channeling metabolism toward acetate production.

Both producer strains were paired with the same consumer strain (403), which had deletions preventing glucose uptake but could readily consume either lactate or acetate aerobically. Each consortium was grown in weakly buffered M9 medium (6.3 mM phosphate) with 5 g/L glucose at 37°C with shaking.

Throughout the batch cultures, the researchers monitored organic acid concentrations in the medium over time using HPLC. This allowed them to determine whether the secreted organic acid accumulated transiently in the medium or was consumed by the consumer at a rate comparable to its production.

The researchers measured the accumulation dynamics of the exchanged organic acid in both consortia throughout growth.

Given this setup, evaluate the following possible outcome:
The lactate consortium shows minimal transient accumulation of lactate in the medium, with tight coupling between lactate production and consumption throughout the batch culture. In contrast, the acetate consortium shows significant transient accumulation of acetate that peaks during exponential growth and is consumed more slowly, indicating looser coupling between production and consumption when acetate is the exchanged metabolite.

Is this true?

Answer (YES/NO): YES